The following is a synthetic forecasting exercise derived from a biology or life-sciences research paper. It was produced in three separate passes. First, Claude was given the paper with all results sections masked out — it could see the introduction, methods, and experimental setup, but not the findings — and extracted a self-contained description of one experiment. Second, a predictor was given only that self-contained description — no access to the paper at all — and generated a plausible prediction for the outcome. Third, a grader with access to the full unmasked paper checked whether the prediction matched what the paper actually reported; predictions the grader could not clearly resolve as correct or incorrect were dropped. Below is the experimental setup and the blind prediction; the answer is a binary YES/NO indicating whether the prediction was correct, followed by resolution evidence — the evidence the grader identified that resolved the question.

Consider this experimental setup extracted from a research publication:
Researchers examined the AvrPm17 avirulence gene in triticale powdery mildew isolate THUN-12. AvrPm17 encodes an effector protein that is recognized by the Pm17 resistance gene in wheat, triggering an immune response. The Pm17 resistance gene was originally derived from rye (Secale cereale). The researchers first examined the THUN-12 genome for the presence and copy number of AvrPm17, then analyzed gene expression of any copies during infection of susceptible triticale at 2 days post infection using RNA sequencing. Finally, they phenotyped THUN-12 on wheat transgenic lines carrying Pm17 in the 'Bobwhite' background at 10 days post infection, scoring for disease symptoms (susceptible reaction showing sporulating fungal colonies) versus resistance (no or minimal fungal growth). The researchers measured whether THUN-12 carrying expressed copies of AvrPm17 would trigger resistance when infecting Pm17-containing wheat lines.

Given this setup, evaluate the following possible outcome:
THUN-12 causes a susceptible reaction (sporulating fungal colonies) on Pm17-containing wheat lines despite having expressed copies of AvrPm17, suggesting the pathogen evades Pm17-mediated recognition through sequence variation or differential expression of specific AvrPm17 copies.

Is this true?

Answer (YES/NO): NO